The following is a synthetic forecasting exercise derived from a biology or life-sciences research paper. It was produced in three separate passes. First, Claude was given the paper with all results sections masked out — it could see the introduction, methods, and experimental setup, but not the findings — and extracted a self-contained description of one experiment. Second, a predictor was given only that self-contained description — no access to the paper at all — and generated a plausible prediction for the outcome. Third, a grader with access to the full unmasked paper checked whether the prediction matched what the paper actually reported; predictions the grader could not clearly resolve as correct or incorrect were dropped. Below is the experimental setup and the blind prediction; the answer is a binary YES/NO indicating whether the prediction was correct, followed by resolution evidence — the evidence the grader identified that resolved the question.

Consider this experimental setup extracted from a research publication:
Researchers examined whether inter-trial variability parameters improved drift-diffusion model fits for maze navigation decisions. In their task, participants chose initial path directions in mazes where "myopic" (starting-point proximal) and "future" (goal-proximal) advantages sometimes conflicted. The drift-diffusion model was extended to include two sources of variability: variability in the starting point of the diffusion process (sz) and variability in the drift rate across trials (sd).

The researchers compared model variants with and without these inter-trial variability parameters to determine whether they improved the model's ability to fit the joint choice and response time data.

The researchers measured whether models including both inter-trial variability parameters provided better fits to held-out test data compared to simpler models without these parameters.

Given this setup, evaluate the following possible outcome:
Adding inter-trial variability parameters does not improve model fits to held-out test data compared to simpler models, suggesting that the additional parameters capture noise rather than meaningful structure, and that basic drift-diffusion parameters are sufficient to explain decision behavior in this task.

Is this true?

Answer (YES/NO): NO